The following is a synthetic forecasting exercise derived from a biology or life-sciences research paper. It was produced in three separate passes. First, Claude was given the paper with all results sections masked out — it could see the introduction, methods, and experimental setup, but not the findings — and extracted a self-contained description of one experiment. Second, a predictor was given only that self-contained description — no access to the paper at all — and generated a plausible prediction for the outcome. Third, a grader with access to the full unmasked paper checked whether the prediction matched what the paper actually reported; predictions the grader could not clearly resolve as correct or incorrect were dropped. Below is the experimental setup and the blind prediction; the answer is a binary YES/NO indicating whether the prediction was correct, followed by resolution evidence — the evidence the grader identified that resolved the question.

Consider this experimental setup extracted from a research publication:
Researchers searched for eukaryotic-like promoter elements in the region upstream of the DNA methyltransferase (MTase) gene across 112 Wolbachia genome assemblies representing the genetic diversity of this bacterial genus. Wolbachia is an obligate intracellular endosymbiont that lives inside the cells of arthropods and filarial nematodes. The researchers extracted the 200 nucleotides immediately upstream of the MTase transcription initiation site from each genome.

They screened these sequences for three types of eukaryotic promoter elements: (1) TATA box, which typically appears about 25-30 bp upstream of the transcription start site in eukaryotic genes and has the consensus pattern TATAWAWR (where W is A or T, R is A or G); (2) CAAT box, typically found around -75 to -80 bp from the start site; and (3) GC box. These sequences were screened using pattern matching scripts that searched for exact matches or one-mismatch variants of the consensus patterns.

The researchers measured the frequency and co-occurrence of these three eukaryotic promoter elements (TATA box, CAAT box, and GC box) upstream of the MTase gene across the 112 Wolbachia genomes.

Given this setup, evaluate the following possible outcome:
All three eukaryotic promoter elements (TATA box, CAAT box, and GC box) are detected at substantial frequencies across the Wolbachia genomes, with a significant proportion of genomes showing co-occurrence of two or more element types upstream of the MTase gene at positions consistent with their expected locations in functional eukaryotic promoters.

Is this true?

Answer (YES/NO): NO